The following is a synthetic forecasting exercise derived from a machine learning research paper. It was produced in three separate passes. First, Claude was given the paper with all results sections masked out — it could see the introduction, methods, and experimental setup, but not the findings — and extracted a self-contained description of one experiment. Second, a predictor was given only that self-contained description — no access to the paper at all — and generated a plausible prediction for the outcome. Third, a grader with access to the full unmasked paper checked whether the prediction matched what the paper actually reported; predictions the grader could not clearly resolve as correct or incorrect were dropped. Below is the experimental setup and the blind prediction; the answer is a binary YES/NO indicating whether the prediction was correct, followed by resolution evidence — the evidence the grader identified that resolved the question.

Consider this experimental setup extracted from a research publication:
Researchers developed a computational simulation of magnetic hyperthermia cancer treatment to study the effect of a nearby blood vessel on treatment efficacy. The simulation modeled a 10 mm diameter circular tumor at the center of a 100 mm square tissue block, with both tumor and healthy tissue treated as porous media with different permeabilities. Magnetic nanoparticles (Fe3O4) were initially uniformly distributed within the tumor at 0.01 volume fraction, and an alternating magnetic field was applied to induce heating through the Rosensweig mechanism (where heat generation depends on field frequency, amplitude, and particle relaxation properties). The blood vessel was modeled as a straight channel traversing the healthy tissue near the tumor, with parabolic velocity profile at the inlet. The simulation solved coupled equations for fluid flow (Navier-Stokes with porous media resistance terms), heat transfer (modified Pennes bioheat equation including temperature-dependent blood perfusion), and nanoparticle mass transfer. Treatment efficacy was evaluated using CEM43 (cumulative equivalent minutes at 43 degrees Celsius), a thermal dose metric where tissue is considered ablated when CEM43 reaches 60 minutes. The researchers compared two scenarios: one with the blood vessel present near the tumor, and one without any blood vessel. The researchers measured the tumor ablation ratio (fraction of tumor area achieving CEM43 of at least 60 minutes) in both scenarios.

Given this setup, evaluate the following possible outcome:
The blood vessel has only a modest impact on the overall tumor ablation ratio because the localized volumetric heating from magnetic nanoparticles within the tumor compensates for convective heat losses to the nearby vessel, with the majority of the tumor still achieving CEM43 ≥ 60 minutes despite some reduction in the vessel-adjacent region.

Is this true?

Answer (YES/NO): NO